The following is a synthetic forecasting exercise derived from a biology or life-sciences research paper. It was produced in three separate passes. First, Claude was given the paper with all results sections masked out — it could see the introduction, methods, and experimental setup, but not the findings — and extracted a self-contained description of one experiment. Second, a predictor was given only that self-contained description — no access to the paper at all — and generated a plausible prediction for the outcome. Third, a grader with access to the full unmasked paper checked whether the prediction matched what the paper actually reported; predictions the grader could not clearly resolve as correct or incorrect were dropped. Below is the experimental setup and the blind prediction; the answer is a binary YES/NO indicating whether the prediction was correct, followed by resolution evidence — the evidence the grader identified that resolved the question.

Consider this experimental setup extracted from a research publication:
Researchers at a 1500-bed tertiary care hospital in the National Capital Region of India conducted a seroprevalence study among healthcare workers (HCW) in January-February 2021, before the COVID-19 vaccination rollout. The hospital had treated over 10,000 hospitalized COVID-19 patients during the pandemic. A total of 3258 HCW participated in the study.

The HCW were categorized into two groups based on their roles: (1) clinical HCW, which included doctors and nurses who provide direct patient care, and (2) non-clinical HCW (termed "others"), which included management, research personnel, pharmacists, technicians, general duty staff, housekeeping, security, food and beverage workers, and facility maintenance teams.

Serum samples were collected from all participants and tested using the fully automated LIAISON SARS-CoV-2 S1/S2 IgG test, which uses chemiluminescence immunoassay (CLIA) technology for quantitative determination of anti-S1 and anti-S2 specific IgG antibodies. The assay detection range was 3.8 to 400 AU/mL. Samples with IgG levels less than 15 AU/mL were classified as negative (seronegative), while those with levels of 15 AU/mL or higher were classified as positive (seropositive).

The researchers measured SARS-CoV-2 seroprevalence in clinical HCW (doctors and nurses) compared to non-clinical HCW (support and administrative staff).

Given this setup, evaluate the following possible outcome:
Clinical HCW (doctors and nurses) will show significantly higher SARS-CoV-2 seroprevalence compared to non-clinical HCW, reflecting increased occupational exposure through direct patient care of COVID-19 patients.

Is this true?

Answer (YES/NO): NO